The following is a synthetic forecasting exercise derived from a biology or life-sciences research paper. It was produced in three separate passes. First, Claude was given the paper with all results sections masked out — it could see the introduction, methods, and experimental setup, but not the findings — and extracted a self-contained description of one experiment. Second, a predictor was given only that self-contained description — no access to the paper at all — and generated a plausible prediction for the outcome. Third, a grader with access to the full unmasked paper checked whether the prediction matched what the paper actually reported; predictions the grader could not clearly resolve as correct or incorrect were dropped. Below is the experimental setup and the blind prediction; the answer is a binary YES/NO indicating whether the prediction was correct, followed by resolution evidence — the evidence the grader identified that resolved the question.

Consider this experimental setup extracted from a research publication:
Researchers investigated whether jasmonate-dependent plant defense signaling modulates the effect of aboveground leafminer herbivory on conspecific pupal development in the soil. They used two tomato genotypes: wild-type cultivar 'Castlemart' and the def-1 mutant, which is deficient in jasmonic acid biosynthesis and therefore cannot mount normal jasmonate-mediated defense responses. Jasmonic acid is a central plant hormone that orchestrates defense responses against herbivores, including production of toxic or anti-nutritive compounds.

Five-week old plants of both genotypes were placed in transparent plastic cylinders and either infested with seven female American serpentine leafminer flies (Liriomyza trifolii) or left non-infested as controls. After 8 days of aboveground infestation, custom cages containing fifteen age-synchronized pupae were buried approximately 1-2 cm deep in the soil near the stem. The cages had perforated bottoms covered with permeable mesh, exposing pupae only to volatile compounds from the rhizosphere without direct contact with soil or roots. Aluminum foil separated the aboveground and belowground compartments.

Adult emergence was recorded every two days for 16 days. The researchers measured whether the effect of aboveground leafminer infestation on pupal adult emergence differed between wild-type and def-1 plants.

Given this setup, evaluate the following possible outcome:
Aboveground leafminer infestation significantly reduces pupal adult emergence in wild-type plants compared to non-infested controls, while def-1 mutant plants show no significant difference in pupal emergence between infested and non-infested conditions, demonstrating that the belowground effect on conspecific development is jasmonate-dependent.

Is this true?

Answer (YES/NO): NO